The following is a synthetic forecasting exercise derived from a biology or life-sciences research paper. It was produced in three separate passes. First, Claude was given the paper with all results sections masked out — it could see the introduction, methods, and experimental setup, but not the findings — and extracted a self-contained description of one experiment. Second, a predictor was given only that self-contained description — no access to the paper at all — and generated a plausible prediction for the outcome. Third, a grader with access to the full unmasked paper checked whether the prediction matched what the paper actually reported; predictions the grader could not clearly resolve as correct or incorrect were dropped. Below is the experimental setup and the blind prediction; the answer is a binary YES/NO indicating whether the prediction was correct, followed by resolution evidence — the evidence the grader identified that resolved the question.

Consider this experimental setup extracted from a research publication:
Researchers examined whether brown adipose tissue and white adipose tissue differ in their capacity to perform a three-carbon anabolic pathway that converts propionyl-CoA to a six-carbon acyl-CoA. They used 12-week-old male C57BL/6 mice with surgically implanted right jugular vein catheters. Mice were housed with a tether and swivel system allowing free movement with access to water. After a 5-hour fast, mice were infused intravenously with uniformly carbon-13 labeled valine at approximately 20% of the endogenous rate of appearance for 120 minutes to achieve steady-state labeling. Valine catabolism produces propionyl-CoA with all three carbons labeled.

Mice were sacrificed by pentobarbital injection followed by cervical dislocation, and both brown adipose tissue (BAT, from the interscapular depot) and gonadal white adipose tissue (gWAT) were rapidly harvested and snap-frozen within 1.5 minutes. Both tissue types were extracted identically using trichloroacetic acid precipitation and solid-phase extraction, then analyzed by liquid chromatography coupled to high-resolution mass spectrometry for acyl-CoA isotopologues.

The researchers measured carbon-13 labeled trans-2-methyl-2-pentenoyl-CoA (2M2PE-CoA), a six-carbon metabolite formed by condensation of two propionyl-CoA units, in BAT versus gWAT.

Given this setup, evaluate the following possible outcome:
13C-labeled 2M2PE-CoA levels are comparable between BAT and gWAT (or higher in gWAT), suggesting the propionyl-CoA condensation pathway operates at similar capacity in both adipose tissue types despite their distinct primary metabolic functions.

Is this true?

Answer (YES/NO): NO